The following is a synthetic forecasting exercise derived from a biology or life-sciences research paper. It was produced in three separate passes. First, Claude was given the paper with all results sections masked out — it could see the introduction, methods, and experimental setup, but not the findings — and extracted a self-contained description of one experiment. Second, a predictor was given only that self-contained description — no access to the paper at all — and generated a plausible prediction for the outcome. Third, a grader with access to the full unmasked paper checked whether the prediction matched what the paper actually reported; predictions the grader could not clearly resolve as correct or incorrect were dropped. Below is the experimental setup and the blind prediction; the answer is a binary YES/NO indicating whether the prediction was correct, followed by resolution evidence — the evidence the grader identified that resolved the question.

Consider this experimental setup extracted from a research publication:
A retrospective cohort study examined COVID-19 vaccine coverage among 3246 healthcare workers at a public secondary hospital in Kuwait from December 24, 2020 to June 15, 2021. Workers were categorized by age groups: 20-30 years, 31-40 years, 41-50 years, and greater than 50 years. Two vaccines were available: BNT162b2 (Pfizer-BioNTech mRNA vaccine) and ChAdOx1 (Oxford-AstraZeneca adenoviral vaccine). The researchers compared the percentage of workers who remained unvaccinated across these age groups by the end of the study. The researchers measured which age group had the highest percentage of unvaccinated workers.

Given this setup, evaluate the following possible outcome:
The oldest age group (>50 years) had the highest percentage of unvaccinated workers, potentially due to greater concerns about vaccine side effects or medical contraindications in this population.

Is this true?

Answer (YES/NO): NO